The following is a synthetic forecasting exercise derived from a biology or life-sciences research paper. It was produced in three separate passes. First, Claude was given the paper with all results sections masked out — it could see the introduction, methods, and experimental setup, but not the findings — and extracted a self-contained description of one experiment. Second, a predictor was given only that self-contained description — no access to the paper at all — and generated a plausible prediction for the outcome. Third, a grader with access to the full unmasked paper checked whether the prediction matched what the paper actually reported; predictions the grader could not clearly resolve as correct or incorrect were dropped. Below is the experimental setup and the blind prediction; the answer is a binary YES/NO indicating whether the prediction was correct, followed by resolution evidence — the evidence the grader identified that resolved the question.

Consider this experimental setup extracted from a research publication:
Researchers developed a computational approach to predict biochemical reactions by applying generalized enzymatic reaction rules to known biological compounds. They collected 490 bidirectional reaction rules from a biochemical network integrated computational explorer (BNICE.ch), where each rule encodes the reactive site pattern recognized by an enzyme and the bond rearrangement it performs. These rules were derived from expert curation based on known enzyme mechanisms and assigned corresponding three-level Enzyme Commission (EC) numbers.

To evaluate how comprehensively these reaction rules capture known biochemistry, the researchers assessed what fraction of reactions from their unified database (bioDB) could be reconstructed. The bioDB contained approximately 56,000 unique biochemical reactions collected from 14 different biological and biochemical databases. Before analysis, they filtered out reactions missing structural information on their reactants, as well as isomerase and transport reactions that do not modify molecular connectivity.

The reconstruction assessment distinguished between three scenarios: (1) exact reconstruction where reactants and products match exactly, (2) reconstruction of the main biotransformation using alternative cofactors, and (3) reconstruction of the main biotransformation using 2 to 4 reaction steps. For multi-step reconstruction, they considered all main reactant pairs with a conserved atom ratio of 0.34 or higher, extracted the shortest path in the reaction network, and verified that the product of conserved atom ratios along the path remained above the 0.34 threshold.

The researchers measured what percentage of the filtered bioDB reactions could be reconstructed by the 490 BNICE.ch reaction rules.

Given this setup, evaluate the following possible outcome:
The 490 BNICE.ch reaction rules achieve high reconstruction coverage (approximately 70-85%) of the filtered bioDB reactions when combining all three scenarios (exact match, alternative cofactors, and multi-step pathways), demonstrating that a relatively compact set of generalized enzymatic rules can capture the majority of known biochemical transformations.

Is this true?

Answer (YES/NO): YES